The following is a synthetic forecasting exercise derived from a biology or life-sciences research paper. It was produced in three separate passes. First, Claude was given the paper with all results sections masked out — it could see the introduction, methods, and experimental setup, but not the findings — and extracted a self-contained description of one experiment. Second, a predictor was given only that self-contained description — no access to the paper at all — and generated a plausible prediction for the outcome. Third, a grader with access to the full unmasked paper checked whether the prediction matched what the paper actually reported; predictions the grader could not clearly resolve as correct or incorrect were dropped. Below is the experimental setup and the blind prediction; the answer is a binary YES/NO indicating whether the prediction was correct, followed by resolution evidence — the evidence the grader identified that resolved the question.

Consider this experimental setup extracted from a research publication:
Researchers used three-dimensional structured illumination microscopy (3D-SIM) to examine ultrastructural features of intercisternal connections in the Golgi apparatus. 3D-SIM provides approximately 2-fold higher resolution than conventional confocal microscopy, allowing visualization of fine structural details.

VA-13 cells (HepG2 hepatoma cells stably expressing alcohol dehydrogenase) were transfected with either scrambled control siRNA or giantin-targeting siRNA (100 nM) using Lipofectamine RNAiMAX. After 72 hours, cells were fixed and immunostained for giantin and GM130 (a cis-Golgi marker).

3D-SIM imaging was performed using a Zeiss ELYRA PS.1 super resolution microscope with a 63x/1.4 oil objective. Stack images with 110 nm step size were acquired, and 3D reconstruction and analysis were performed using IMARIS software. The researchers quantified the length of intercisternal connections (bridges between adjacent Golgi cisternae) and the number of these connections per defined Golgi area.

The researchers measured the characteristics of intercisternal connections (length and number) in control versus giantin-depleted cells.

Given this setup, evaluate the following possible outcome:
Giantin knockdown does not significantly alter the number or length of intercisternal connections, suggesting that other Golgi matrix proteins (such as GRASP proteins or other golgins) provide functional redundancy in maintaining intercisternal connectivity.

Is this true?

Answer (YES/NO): NO